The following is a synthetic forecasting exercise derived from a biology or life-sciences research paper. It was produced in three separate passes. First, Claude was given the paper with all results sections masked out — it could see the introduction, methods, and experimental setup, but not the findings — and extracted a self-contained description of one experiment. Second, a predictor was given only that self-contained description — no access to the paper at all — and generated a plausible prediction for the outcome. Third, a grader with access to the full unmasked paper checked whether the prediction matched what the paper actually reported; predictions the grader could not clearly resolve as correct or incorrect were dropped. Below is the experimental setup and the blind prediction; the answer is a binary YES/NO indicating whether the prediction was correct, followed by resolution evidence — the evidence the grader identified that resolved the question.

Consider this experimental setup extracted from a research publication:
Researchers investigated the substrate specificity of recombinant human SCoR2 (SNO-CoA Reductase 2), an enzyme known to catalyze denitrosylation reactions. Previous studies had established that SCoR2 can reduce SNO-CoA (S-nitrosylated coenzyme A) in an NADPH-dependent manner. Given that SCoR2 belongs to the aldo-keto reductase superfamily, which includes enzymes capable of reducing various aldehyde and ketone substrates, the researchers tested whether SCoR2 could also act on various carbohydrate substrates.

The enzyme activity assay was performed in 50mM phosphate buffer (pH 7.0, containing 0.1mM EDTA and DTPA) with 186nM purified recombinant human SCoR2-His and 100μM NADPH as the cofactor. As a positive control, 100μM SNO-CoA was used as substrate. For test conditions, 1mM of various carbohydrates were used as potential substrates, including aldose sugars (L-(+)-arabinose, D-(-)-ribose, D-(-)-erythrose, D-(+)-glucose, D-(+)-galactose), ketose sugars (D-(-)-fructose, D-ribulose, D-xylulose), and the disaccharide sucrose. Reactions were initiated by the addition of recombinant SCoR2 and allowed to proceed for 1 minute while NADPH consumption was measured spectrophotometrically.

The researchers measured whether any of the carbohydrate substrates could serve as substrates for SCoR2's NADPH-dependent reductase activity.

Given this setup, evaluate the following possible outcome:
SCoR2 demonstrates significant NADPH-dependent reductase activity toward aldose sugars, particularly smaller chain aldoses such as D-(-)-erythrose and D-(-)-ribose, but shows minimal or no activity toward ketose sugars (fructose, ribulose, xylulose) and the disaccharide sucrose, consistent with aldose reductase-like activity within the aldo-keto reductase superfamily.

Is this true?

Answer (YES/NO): NO